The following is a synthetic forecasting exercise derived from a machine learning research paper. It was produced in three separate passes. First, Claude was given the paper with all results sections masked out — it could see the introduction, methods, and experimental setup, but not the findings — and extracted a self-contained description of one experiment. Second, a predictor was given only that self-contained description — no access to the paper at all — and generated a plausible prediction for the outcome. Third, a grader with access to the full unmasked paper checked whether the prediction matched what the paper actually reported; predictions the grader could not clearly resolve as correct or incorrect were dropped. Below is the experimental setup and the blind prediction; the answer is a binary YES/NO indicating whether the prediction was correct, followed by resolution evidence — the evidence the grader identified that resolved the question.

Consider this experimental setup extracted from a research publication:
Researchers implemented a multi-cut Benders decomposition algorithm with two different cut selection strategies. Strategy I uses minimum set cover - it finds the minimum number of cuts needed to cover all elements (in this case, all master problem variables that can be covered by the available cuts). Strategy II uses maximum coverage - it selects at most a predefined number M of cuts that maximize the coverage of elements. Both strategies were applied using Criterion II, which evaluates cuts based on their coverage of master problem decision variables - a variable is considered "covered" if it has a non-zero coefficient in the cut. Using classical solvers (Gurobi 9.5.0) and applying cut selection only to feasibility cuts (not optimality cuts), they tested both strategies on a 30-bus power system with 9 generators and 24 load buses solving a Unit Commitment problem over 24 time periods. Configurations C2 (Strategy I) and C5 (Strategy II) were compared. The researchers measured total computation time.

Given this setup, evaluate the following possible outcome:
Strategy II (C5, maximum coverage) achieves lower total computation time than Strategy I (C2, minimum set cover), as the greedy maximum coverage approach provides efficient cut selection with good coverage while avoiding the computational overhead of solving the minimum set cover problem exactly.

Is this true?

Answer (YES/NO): YES